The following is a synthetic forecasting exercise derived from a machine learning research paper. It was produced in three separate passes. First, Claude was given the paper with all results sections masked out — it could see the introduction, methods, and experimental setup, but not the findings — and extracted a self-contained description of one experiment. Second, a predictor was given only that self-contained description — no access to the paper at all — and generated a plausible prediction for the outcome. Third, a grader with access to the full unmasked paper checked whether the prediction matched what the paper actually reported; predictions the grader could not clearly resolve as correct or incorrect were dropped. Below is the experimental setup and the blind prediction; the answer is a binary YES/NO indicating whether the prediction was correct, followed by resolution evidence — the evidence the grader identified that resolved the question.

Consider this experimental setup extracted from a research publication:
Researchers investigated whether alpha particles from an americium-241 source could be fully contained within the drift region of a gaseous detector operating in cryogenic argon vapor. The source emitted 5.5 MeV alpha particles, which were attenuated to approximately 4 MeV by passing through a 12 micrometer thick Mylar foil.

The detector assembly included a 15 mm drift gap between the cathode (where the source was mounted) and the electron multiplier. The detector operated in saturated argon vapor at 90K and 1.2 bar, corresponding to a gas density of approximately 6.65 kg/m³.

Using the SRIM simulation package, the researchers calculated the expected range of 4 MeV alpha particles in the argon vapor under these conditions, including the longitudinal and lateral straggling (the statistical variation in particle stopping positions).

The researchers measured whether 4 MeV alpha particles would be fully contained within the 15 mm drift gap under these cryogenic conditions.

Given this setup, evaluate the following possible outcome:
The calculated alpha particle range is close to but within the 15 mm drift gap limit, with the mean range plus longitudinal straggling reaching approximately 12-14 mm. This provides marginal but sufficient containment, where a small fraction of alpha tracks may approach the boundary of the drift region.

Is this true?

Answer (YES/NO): NO